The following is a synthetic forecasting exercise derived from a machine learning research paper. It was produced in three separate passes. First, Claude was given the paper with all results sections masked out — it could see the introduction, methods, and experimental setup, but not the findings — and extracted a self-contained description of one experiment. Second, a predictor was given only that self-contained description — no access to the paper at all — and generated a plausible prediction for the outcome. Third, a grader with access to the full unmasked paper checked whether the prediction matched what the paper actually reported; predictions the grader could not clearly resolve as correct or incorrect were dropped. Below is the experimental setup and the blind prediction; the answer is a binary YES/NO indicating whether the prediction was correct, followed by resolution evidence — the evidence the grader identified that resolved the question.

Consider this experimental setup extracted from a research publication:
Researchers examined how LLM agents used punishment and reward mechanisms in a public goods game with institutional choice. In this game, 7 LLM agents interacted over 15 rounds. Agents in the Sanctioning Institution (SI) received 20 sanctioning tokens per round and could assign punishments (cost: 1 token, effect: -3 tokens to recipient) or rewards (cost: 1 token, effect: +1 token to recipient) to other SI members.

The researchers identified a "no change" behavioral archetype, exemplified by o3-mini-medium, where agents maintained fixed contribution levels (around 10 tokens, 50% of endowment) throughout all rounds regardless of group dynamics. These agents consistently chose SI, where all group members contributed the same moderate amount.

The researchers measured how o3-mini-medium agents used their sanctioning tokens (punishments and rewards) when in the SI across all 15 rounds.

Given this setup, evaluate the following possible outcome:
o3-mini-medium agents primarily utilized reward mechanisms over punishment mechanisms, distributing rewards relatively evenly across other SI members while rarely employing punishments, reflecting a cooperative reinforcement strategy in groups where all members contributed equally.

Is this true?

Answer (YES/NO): NO